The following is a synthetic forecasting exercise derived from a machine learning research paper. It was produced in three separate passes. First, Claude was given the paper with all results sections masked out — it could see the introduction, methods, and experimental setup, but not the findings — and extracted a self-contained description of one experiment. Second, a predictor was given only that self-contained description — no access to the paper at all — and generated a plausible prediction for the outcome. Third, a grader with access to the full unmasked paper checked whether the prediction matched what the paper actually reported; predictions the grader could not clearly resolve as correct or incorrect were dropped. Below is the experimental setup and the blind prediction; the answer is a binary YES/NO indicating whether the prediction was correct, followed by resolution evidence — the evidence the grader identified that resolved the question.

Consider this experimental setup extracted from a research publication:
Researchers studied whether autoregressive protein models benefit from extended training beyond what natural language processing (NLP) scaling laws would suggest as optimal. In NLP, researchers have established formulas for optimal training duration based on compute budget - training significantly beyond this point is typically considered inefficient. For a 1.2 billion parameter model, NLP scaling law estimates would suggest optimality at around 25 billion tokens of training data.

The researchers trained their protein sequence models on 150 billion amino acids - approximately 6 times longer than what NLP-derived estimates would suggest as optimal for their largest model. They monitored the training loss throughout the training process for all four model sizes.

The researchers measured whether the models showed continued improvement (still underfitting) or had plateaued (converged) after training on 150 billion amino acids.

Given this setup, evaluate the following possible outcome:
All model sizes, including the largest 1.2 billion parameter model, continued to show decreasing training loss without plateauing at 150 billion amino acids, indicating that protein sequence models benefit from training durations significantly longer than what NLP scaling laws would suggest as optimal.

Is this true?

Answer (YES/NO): NO